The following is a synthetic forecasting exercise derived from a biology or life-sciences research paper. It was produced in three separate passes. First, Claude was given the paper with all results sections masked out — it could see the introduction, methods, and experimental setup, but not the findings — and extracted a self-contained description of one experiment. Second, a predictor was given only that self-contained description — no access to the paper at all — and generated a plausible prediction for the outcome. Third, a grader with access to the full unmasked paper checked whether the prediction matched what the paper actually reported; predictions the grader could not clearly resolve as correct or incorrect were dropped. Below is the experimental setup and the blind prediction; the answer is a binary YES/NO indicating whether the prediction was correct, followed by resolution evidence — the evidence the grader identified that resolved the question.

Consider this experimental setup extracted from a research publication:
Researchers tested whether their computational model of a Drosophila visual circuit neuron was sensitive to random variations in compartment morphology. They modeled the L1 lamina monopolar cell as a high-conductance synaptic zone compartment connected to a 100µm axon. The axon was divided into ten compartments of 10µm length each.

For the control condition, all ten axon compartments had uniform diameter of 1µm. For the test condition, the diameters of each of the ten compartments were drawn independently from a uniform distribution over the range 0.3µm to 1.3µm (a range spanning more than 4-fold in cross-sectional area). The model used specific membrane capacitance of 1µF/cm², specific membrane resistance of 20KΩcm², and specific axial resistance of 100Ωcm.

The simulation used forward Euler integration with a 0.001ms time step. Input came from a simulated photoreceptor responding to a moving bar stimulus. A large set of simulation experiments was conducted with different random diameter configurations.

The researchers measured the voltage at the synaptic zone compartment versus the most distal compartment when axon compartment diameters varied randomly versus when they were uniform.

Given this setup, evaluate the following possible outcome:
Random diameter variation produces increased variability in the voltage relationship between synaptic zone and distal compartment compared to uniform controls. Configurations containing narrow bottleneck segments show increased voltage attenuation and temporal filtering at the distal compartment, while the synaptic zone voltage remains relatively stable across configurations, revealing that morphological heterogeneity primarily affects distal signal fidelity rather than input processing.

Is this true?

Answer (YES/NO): NO